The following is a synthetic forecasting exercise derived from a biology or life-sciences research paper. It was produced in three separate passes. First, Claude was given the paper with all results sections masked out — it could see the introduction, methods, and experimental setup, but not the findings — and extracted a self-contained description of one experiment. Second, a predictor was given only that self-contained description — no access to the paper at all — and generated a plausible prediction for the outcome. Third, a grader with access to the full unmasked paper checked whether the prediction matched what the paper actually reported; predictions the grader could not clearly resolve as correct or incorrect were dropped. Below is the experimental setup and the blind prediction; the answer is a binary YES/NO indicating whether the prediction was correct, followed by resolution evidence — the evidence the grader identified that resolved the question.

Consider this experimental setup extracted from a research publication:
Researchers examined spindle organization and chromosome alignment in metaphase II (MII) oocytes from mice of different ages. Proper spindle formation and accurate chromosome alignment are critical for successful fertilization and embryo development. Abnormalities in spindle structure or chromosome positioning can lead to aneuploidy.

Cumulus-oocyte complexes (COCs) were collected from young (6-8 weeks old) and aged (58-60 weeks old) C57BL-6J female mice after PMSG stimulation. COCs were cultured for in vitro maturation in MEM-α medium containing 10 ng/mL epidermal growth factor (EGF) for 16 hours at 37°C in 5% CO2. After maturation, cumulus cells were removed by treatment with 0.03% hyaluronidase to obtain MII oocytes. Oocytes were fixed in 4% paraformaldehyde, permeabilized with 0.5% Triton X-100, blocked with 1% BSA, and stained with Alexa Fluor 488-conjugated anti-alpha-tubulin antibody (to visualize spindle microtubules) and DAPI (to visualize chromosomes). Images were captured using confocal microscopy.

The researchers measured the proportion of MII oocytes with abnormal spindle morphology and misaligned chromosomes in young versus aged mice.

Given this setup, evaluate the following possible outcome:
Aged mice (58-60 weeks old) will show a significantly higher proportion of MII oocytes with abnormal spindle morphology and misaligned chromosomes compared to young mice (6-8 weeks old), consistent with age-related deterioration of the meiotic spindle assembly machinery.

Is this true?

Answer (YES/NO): YES